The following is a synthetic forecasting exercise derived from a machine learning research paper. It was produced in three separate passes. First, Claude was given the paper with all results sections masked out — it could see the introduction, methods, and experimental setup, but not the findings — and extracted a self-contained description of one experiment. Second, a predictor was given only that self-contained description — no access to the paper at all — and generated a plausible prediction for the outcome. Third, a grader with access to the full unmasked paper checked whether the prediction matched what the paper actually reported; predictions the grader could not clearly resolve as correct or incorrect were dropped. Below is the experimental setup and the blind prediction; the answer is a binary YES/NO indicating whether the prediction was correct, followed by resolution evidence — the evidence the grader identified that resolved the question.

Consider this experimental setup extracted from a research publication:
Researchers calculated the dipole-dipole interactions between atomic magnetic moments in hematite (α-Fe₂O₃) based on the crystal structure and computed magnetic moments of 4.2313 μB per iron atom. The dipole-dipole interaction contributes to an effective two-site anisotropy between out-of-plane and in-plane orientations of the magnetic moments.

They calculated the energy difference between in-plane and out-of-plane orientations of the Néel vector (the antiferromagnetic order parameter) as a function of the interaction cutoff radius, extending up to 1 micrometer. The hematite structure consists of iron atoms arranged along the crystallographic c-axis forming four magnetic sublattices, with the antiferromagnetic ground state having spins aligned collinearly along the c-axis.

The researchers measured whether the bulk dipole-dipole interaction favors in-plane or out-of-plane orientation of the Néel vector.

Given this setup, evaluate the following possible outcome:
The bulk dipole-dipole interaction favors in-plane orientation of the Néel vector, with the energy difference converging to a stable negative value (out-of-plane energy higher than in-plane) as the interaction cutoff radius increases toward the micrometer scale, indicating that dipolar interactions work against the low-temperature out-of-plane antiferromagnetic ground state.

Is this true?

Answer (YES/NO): YES